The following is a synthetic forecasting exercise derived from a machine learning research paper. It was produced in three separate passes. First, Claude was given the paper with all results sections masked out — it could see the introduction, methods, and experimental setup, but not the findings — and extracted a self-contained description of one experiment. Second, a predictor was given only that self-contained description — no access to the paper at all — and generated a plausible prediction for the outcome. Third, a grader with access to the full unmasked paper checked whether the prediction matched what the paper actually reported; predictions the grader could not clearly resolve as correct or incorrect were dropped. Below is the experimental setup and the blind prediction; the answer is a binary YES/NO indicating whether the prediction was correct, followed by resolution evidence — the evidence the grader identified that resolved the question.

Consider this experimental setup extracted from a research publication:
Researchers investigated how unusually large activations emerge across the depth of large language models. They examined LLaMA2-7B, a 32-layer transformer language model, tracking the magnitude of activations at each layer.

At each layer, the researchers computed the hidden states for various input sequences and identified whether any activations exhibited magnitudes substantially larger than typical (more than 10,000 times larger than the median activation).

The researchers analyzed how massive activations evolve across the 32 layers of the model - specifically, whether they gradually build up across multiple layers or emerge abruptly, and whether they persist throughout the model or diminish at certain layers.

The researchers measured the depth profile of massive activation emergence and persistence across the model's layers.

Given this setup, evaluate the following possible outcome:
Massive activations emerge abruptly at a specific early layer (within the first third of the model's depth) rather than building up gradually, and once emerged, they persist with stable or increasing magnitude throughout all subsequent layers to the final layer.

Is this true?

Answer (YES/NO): NO